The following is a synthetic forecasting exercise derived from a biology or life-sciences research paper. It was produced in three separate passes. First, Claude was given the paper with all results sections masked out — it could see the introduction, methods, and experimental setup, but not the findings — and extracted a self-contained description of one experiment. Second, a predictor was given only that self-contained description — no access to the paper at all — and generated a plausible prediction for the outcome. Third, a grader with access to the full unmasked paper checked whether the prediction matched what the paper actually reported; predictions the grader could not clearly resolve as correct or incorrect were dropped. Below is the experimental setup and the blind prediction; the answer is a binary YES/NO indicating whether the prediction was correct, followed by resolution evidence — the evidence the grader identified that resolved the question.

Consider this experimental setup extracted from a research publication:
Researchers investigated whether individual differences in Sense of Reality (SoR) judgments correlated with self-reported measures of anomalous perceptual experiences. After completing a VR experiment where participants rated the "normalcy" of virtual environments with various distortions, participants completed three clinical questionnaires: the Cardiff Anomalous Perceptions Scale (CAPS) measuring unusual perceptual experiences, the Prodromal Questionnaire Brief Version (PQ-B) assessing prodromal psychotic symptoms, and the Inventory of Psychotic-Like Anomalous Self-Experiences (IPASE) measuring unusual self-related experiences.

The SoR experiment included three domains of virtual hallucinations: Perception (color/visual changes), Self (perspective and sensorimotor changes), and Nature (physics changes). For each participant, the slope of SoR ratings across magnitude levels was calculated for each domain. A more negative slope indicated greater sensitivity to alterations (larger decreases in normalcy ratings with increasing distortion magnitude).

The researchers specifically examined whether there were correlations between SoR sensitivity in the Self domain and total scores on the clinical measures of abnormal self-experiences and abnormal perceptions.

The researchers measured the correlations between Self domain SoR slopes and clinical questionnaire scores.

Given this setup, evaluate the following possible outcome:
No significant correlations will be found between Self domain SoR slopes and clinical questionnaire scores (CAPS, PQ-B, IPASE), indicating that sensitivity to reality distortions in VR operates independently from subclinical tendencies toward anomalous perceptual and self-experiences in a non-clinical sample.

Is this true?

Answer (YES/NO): YES